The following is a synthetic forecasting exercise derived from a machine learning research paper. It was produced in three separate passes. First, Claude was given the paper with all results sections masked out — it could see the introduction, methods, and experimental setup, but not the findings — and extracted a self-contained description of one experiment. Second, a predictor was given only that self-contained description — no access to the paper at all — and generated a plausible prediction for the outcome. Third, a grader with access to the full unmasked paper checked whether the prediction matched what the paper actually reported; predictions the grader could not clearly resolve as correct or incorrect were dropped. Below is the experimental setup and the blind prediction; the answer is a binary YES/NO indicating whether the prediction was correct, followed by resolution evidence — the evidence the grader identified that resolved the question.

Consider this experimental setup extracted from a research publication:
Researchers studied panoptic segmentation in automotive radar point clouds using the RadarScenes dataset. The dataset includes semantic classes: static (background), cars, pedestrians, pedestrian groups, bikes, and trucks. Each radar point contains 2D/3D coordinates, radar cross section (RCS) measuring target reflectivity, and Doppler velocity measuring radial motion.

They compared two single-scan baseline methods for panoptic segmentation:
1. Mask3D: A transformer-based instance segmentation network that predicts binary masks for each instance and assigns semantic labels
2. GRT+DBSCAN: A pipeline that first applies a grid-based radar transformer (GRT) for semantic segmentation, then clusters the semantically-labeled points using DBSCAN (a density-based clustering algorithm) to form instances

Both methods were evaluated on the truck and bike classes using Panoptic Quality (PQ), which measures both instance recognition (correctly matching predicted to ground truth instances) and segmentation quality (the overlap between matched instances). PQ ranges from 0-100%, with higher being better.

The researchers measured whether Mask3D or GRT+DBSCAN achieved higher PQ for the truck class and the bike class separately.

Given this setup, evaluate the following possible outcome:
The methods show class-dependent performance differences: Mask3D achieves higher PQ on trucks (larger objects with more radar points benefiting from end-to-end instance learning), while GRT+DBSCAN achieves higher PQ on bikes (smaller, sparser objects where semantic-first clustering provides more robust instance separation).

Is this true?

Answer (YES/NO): NO